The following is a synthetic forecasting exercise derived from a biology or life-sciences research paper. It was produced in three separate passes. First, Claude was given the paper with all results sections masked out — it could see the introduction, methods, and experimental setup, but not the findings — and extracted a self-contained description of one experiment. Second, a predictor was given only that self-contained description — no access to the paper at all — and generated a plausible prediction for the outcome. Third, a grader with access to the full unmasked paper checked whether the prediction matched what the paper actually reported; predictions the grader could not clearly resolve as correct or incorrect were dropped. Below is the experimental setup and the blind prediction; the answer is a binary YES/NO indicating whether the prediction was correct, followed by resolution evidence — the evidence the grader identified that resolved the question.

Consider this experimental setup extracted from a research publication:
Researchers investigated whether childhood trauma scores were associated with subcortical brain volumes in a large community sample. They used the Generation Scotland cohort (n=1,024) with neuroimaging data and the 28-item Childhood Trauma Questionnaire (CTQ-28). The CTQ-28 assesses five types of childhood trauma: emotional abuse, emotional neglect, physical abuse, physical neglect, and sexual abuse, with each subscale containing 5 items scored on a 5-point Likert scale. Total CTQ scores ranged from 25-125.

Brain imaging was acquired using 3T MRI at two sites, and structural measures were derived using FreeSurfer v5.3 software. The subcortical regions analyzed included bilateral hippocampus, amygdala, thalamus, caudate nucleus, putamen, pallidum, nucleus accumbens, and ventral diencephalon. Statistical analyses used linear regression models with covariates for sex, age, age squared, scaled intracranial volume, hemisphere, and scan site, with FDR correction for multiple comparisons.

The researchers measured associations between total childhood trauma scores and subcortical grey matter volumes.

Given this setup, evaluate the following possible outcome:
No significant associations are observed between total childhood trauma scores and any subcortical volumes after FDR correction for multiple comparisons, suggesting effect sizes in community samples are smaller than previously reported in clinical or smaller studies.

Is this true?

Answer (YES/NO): NO